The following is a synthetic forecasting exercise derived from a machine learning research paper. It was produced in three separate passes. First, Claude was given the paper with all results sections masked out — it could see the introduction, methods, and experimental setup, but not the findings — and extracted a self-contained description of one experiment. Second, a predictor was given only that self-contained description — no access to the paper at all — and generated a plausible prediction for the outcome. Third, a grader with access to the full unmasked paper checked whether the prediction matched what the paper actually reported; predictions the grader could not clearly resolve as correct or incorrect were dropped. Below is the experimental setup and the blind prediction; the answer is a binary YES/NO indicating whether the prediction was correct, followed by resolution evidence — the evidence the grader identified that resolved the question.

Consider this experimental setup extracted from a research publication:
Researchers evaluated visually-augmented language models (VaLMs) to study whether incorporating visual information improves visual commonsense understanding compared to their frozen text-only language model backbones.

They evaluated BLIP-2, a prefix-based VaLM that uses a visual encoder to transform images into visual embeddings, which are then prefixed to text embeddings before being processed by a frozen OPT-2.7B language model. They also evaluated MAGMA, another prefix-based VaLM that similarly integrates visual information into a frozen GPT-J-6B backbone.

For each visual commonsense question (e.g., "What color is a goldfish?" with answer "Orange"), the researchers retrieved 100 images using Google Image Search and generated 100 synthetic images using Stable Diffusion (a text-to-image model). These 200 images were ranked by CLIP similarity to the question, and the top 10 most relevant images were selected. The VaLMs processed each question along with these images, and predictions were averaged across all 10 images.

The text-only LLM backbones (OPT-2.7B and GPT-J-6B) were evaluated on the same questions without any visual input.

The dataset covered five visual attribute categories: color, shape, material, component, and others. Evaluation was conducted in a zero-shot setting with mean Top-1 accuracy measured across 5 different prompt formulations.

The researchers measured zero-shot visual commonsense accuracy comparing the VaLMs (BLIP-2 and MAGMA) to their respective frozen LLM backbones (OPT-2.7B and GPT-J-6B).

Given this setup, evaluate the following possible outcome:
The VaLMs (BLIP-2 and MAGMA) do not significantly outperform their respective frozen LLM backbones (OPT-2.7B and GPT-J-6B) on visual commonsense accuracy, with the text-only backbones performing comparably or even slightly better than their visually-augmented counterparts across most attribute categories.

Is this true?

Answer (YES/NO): NO